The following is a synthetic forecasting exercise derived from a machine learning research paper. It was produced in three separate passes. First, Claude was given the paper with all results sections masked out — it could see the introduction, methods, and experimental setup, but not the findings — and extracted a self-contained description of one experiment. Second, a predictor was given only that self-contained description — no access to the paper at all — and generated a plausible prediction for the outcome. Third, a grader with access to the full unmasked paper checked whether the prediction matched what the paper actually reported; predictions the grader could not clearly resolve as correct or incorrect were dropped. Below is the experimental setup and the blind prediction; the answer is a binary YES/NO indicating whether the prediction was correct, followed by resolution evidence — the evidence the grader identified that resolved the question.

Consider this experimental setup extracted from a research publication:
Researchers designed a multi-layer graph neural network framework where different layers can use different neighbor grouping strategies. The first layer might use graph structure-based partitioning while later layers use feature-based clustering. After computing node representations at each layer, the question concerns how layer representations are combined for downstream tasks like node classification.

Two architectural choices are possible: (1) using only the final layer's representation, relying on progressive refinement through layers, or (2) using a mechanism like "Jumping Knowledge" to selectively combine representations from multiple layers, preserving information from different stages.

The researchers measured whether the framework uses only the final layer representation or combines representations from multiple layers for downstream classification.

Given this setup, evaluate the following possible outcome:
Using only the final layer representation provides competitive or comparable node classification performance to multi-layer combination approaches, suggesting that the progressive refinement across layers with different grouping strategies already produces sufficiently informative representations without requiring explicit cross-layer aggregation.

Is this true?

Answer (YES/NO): NO